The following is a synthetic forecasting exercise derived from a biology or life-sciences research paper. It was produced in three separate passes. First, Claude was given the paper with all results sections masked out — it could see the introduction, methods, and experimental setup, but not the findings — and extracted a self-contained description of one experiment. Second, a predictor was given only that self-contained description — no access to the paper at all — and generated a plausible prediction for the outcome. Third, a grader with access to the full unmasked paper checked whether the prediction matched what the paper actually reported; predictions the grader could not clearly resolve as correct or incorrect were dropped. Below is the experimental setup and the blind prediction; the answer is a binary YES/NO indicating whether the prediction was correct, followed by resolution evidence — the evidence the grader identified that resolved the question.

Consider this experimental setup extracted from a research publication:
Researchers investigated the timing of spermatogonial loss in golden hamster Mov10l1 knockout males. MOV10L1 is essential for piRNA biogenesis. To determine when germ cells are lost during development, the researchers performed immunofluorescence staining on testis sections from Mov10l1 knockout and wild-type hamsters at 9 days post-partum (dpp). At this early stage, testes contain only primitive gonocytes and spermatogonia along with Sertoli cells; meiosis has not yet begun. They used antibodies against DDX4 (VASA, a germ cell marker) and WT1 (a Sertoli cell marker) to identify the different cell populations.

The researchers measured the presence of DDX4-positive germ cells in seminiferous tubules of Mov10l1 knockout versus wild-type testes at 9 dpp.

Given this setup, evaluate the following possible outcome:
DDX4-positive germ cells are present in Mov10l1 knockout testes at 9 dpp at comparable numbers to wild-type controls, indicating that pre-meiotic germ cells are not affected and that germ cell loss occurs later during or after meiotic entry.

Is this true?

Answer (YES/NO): NO